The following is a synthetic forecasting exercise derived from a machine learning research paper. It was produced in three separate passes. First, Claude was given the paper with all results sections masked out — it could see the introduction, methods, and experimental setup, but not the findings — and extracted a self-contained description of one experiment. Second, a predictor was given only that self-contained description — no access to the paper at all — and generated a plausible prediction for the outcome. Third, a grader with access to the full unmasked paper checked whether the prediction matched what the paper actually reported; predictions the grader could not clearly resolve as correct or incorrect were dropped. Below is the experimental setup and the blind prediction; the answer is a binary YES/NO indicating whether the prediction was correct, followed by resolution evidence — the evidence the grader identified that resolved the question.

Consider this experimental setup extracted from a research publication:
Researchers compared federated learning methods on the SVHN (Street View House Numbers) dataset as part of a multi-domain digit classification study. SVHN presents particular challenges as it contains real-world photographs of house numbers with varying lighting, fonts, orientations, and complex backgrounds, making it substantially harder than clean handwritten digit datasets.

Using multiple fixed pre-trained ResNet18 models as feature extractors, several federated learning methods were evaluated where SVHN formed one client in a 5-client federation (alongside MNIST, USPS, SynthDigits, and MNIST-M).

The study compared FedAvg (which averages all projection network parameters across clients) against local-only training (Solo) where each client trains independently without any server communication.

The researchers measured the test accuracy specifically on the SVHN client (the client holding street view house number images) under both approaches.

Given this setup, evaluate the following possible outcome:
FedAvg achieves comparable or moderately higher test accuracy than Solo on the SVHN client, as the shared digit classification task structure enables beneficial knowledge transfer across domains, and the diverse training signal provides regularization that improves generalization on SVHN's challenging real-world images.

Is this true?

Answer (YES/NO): YES